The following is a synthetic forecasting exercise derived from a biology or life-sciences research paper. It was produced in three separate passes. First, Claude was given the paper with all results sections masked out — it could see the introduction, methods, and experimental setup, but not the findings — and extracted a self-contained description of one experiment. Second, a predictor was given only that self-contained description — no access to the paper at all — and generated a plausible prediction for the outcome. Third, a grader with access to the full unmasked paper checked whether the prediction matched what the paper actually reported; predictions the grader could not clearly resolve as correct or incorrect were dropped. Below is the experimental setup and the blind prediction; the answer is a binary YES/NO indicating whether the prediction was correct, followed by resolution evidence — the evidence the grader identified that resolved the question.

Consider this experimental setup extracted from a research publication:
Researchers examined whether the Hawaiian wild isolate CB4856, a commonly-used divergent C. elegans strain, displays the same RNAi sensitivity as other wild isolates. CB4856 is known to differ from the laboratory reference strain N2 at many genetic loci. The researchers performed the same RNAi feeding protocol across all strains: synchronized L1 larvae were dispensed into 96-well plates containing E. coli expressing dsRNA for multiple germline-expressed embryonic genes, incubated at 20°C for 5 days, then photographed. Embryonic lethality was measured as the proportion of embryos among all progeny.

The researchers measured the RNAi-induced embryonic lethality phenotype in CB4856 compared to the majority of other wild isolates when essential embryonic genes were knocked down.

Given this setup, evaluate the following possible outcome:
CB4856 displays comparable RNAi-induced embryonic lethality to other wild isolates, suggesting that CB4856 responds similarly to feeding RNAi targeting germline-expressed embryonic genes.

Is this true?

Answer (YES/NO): NO